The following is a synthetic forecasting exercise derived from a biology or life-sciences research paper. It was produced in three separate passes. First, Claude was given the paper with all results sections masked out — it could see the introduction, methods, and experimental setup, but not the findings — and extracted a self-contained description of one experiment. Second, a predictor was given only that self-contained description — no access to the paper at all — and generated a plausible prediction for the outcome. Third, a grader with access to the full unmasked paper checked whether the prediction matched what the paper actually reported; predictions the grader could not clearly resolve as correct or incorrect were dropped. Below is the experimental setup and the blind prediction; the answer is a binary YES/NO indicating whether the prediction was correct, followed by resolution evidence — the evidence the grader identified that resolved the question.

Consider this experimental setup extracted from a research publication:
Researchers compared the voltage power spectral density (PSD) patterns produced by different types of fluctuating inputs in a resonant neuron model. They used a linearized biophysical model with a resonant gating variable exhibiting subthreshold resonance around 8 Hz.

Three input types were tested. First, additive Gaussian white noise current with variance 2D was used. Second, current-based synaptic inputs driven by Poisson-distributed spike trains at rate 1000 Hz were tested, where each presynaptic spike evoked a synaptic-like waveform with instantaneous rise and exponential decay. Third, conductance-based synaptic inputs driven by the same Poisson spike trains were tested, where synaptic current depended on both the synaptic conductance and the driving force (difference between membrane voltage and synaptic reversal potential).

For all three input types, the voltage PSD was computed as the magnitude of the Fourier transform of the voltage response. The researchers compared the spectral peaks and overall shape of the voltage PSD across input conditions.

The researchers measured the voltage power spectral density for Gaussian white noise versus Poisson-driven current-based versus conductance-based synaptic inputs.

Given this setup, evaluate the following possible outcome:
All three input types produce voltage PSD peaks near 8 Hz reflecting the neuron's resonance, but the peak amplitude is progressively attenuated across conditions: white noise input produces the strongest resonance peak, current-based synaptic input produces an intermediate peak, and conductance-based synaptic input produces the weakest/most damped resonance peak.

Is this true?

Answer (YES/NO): YES